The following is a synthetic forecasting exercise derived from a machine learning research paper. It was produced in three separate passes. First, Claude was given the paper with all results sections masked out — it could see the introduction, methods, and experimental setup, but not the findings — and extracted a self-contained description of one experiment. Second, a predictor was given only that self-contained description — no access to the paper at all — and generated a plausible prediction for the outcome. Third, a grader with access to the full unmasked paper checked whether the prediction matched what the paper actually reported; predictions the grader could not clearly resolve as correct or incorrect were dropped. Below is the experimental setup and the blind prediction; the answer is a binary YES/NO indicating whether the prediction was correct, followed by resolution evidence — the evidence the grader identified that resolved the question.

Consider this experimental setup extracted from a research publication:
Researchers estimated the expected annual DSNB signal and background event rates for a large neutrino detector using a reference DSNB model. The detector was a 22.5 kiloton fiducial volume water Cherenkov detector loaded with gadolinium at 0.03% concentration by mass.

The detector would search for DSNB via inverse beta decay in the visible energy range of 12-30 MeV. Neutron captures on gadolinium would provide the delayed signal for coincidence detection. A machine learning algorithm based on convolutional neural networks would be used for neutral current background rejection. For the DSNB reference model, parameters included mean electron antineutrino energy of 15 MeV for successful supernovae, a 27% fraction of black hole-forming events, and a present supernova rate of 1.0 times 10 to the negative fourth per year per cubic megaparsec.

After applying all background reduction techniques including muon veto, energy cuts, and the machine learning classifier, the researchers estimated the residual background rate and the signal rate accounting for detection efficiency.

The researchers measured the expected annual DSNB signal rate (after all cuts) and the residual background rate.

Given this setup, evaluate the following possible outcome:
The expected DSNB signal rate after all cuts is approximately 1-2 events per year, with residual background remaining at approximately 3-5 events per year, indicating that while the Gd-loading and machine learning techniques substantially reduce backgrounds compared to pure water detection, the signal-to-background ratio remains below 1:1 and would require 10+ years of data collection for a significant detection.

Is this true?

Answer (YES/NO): NO